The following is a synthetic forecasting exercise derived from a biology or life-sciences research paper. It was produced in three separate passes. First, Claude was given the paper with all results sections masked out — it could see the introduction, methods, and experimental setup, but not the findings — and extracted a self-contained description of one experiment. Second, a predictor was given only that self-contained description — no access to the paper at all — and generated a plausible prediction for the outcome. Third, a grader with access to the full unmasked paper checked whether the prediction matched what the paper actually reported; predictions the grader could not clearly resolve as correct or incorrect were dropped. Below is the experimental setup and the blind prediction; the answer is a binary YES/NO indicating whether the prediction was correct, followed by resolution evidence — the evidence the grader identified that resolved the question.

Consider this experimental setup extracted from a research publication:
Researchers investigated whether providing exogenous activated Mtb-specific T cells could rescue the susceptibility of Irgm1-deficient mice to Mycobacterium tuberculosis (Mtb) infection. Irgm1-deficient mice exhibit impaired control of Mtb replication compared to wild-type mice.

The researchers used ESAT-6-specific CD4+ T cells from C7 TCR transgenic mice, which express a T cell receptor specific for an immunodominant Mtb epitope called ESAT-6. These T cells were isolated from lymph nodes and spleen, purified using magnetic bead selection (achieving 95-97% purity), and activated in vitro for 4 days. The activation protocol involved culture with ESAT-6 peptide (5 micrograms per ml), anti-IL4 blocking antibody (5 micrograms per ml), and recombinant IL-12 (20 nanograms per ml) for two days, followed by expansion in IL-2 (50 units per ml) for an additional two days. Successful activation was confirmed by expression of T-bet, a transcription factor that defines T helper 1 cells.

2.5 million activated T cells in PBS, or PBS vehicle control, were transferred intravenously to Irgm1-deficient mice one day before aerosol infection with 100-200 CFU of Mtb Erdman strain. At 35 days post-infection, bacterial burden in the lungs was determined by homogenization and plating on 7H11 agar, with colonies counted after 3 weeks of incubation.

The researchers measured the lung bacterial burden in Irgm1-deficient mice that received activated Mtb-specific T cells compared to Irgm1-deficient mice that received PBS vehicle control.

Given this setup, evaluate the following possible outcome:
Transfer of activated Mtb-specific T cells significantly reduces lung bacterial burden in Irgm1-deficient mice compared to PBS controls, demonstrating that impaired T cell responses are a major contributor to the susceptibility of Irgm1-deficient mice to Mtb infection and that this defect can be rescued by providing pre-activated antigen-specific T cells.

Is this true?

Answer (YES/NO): YES